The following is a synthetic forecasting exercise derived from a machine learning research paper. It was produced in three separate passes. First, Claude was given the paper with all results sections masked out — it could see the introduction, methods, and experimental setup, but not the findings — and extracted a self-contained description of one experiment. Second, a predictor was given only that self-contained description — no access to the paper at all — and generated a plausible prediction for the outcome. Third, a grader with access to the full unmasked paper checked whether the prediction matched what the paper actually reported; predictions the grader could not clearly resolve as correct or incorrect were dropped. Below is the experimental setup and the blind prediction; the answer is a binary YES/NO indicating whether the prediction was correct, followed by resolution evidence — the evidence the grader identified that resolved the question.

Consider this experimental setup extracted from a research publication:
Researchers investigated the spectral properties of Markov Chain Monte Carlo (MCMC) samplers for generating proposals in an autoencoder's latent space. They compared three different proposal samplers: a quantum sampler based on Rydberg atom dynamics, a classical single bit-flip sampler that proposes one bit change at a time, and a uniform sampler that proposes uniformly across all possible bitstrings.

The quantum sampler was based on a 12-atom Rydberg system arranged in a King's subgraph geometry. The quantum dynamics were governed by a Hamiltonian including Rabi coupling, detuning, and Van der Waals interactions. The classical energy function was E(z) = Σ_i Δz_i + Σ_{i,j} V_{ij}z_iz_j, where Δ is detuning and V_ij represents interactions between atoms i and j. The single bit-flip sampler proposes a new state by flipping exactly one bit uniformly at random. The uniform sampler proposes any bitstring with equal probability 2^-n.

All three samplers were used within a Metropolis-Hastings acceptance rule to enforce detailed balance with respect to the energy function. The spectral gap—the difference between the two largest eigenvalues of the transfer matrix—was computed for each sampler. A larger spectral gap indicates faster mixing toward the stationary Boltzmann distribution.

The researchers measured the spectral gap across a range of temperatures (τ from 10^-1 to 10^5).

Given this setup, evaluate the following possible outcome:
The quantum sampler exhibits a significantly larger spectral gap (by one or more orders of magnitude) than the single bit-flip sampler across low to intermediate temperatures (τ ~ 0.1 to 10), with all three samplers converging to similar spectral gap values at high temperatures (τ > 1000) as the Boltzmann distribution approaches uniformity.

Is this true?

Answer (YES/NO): NO